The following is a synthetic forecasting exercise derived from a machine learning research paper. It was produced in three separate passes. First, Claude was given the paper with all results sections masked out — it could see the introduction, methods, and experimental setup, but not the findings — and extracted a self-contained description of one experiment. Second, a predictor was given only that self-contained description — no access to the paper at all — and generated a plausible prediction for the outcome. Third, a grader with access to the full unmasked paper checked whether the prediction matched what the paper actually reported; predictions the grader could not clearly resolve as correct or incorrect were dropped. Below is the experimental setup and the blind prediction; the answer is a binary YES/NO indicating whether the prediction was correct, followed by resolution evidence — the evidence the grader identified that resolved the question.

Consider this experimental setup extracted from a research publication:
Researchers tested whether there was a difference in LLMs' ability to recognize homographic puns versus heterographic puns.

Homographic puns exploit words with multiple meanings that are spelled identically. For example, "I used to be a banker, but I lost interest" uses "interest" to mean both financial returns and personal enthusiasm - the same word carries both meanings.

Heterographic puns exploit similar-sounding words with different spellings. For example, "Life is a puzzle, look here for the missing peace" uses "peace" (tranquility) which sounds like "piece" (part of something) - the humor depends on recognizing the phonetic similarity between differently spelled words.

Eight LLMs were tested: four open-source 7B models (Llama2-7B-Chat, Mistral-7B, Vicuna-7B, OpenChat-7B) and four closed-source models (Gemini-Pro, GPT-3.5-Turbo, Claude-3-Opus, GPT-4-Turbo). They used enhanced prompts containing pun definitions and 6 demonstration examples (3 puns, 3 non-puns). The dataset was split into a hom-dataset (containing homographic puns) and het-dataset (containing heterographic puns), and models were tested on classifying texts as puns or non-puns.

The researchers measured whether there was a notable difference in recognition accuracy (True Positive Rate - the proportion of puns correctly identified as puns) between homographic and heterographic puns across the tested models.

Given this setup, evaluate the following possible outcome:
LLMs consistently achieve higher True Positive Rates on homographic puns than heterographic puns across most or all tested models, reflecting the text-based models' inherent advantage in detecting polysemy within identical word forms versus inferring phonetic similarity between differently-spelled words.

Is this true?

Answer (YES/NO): NO